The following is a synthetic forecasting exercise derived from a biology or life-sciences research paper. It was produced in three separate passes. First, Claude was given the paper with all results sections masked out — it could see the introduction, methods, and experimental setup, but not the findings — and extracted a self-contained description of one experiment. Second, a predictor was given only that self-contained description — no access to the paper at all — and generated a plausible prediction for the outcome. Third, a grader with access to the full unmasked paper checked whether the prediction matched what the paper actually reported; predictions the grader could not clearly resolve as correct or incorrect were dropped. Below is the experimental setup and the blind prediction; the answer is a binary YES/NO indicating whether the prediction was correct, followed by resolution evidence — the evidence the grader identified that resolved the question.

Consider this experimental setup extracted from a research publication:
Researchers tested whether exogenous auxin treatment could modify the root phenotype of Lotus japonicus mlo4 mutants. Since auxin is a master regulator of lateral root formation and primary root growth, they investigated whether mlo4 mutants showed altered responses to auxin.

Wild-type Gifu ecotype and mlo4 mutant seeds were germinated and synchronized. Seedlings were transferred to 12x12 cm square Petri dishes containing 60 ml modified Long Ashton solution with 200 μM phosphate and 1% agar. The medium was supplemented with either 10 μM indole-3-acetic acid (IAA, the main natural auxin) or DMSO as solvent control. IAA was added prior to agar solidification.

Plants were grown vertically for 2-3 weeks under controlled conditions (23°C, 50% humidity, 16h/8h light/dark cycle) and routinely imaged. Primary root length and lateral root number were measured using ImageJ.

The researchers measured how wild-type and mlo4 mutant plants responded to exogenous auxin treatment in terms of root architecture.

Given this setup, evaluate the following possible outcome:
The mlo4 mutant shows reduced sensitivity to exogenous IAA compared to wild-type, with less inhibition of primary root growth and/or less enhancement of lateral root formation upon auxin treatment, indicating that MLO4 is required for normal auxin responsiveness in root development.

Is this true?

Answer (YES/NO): NO